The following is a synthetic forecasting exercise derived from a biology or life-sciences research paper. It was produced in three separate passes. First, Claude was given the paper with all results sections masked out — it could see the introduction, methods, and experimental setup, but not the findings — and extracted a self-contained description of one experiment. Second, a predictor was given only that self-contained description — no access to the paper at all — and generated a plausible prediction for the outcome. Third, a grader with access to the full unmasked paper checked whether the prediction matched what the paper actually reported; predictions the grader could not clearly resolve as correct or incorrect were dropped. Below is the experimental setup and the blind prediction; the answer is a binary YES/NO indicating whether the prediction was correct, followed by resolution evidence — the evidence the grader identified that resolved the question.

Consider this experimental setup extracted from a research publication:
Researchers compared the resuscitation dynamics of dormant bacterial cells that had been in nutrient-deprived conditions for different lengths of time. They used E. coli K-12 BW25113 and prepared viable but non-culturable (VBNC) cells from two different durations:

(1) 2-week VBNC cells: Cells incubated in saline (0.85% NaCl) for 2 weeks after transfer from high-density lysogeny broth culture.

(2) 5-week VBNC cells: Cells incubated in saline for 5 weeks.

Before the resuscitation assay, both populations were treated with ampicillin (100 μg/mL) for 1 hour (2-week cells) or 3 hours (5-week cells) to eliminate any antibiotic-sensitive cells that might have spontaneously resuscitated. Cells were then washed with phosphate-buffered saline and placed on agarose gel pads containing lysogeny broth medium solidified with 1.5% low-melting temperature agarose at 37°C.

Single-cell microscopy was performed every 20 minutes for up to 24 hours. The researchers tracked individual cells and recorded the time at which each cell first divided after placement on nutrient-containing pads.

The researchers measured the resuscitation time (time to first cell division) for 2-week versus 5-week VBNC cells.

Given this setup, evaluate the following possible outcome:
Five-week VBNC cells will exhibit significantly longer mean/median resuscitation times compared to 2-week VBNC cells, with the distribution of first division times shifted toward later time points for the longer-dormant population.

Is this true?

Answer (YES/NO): NO